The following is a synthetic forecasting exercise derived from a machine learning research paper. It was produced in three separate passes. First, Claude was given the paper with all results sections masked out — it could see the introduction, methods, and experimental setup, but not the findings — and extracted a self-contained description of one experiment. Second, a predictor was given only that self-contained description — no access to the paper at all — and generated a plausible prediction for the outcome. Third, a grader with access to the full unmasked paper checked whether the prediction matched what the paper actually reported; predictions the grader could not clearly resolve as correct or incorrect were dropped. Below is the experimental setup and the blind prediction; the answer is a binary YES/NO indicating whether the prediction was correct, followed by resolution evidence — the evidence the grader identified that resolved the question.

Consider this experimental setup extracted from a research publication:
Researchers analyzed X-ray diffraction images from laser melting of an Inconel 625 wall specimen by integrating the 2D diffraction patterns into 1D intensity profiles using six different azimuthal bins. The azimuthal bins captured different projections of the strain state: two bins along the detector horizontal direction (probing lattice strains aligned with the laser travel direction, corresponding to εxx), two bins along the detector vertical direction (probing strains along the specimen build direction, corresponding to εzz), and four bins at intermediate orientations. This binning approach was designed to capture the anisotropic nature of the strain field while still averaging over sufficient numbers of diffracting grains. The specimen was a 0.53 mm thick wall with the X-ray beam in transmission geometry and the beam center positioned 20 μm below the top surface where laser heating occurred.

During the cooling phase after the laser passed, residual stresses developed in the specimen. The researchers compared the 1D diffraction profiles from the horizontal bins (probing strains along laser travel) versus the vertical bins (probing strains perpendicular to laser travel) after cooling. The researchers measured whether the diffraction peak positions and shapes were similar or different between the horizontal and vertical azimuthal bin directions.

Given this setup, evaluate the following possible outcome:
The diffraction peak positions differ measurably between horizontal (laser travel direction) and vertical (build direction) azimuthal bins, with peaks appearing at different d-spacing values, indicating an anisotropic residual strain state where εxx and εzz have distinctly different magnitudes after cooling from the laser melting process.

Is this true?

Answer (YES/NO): YES